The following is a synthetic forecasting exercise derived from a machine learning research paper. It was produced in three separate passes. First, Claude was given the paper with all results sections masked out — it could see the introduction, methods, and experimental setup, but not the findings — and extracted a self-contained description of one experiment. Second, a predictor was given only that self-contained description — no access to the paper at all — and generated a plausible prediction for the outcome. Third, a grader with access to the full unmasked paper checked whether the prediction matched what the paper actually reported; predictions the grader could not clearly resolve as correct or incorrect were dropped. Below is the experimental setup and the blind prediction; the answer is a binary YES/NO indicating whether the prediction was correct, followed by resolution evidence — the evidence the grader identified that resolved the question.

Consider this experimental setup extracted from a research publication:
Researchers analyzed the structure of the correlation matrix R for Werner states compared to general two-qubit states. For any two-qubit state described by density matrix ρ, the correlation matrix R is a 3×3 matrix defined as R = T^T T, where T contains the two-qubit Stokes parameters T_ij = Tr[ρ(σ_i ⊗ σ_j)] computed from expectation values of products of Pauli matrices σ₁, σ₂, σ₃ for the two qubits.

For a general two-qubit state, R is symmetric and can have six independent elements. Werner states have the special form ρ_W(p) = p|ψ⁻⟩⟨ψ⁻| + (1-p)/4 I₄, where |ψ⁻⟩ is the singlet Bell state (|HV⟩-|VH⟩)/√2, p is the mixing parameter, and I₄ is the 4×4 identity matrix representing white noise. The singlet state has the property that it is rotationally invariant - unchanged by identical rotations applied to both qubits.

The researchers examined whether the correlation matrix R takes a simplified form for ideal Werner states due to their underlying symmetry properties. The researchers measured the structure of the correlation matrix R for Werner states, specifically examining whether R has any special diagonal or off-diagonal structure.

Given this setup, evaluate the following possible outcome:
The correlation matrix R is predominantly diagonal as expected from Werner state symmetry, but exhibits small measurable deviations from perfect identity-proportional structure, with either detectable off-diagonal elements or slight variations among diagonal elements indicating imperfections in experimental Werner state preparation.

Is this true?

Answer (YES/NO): YES